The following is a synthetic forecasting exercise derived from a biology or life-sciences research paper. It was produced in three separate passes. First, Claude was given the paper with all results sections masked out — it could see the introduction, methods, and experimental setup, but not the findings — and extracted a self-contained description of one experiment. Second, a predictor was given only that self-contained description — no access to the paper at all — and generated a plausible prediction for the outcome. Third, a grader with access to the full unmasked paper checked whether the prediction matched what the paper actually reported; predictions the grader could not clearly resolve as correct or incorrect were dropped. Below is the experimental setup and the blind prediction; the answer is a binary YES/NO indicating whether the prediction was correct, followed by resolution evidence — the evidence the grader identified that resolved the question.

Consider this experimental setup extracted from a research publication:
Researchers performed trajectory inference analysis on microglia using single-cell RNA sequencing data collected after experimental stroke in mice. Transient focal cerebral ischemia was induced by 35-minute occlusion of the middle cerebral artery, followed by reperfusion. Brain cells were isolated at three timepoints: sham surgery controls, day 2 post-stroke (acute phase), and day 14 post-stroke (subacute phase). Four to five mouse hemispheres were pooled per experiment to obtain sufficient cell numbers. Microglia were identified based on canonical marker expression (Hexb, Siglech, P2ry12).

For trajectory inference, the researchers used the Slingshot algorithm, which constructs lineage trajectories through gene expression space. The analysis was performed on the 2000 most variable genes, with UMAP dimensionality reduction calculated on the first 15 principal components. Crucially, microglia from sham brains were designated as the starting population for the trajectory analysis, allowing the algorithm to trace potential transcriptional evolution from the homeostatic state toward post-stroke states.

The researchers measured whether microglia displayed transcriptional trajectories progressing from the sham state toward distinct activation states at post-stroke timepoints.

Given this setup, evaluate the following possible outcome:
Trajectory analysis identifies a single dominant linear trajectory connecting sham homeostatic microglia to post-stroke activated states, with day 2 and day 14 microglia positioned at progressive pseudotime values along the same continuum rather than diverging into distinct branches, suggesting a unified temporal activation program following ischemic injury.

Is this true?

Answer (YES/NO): NO